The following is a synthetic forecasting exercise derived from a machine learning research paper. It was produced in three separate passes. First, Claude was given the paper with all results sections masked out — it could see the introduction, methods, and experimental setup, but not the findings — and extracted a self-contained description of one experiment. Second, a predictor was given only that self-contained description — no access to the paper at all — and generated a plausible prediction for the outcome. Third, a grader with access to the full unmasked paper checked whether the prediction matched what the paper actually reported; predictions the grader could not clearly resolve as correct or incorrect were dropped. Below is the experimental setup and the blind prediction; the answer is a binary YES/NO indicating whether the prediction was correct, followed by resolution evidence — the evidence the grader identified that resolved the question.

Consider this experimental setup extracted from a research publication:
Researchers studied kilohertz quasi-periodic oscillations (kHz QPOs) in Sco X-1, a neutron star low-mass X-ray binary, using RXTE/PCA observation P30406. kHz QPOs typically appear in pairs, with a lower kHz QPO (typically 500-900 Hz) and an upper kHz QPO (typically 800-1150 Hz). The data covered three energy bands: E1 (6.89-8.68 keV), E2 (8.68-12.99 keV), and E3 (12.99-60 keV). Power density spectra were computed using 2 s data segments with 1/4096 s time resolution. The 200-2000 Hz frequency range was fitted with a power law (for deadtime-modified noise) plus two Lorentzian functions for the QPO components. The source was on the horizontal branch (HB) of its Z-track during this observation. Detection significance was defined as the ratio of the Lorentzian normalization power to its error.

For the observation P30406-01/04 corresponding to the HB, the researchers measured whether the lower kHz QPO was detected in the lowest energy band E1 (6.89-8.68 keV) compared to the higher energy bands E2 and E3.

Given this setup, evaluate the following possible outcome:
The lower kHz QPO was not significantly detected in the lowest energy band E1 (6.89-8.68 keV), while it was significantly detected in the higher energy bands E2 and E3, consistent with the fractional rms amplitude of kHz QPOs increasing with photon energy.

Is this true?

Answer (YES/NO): YES